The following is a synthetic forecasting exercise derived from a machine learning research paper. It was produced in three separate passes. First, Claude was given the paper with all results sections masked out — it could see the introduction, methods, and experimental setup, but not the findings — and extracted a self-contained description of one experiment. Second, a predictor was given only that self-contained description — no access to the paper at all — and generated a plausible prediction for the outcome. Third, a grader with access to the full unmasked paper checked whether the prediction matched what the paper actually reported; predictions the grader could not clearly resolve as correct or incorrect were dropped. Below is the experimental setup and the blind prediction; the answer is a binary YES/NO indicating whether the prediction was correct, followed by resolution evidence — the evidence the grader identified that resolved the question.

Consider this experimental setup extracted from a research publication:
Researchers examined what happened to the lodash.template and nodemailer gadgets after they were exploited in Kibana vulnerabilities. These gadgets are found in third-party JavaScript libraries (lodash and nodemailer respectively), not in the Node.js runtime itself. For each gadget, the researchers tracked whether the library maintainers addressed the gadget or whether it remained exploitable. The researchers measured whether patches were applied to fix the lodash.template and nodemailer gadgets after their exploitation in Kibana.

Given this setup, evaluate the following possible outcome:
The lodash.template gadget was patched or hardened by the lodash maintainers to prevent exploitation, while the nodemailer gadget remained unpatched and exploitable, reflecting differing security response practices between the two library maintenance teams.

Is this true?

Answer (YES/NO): NO